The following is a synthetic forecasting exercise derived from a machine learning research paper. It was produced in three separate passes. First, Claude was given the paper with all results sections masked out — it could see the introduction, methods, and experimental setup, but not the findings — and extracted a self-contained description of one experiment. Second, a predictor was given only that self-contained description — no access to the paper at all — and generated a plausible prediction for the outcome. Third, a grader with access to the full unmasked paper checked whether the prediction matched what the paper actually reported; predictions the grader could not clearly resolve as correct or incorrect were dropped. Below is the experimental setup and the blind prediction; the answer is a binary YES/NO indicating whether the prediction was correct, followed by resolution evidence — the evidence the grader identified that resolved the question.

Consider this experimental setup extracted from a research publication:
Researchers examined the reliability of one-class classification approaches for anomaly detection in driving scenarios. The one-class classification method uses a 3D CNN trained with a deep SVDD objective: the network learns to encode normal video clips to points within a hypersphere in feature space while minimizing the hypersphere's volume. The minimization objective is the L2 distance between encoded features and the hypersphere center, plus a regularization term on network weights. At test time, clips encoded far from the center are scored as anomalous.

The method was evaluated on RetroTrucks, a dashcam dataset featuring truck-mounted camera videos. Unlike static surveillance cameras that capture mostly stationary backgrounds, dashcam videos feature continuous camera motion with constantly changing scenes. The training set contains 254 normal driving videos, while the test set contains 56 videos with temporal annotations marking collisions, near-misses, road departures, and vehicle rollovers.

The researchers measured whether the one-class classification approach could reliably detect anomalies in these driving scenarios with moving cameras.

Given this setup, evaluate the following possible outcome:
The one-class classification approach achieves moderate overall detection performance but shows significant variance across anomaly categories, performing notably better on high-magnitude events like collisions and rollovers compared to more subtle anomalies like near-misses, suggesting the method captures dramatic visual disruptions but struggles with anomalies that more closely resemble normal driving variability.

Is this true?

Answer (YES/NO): NO